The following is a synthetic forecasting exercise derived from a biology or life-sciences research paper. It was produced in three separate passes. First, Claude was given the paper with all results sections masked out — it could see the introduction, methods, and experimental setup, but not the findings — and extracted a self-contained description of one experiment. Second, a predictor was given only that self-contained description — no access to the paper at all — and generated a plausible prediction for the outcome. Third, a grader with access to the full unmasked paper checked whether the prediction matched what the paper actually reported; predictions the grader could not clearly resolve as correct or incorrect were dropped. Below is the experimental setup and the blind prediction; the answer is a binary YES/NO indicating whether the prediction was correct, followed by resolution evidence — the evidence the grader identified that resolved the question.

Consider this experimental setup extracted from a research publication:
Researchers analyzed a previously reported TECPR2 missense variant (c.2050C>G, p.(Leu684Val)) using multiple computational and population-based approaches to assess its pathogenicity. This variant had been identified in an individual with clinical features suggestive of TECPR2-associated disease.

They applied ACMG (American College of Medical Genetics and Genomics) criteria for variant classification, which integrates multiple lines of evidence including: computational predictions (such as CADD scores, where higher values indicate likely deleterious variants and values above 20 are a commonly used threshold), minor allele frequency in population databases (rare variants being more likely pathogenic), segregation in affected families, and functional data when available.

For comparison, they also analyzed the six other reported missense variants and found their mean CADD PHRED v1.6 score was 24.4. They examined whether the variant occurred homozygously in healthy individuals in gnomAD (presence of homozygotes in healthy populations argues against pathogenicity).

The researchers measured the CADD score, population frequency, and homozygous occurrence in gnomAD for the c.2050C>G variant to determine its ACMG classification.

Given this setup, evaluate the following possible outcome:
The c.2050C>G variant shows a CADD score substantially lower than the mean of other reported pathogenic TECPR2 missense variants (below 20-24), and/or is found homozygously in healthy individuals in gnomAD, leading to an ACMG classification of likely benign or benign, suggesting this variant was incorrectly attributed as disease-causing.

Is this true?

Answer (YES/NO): YES